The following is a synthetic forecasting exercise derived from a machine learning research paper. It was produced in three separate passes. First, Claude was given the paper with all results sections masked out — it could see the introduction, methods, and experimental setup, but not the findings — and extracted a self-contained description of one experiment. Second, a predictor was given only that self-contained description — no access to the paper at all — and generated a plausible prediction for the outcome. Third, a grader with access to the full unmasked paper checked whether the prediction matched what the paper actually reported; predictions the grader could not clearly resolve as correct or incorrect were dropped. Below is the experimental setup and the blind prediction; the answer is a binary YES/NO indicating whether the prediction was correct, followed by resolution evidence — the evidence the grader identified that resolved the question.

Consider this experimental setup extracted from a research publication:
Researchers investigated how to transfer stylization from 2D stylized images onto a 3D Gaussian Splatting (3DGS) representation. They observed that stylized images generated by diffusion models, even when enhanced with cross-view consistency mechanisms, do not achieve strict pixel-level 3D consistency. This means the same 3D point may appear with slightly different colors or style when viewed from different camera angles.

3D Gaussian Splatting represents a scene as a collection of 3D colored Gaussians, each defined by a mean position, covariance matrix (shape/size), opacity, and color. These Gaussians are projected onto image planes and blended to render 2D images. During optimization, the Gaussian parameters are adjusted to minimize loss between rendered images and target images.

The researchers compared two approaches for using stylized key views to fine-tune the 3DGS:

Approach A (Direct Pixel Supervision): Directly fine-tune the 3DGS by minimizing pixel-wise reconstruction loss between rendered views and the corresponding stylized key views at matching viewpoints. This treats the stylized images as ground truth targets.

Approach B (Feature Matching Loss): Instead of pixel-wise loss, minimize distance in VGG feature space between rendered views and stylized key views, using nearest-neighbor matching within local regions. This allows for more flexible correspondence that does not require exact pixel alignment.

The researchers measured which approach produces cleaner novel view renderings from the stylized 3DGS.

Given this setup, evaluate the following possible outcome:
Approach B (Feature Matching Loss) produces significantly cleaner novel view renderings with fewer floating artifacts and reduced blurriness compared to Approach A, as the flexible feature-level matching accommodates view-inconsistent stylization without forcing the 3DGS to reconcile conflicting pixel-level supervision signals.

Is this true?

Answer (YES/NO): YES